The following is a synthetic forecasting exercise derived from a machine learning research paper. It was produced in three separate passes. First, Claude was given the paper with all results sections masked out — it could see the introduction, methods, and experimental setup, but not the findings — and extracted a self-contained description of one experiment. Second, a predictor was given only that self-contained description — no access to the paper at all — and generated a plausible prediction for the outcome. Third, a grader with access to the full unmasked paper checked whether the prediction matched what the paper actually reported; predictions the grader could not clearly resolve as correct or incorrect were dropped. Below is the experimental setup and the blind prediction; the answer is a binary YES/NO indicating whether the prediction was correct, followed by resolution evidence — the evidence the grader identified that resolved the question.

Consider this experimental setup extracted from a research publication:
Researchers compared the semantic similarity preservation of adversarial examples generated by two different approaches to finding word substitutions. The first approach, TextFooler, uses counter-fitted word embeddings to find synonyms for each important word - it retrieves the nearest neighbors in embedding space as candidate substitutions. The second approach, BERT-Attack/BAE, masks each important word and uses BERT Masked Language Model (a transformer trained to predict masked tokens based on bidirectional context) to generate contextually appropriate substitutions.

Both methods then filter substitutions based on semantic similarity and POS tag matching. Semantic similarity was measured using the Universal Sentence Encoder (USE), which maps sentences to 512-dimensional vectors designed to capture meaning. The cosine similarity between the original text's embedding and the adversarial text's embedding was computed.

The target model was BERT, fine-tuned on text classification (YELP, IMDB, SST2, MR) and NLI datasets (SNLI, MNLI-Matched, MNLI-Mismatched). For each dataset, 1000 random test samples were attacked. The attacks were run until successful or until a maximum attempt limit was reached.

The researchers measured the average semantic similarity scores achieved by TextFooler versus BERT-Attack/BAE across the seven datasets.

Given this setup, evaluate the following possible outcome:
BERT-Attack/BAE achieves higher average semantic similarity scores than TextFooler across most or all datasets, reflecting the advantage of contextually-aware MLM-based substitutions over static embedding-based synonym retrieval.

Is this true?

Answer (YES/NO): YES